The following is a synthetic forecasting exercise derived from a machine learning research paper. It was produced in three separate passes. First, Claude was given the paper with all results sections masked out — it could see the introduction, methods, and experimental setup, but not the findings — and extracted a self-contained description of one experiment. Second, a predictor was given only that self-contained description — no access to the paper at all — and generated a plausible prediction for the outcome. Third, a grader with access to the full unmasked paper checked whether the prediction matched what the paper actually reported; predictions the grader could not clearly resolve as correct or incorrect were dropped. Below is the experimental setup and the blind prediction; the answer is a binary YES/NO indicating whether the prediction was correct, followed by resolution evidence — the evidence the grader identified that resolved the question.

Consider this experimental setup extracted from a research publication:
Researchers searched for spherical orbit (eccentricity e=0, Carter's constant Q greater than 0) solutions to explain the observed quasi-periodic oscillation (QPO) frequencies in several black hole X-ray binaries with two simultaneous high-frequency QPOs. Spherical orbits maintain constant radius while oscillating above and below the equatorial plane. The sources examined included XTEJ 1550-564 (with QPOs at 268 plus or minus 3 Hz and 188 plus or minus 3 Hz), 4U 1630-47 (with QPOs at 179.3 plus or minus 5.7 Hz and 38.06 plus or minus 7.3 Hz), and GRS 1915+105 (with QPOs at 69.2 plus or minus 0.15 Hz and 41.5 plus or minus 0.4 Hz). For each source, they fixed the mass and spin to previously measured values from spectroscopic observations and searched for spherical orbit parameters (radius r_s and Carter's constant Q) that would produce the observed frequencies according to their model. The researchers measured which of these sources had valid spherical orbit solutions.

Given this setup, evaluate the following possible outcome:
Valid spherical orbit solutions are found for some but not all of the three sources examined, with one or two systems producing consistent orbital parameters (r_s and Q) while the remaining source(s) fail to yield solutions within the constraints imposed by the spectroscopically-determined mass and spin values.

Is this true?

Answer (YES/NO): YES